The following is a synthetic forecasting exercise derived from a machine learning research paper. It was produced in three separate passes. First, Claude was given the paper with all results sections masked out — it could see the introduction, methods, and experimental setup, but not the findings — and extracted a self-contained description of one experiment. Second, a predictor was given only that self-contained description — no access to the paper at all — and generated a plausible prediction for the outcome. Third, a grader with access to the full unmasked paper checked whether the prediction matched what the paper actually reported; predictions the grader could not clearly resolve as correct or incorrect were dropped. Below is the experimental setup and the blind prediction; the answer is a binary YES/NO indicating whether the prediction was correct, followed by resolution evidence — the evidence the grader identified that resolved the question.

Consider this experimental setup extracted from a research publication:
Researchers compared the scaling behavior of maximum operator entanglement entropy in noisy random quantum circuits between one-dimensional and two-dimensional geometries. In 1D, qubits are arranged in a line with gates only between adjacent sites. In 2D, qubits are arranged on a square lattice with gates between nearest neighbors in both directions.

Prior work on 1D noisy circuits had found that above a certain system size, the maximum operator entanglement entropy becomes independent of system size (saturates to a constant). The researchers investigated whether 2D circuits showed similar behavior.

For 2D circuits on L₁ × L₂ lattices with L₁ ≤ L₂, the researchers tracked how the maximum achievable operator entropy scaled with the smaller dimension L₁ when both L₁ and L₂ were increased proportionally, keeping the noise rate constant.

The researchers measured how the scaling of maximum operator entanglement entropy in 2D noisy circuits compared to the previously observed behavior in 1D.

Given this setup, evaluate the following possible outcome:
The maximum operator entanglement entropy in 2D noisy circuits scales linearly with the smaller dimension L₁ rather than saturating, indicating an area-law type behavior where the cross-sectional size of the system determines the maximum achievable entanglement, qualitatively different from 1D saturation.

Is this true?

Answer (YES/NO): YES